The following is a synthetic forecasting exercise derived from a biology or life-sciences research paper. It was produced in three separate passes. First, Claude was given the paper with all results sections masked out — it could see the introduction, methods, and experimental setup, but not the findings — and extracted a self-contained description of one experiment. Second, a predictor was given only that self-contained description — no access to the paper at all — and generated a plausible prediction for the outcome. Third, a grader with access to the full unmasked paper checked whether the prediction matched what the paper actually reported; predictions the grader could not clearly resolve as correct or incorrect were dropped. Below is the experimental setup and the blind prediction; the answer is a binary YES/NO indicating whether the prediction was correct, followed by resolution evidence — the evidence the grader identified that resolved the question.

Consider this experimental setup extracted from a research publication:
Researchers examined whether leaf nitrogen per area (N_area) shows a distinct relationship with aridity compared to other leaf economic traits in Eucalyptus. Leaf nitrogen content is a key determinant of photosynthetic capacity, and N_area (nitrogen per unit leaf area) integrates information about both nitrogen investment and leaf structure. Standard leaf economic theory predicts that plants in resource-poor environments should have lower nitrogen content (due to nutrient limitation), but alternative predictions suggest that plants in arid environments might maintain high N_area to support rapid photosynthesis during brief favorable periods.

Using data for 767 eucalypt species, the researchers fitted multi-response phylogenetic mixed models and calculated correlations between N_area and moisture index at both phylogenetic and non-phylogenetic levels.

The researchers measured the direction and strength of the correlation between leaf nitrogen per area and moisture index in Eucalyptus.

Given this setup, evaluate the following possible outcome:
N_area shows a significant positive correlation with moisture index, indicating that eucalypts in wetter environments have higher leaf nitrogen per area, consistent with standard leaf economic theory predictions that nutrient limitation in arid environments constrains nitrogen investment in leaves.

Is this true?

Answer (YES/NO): NO